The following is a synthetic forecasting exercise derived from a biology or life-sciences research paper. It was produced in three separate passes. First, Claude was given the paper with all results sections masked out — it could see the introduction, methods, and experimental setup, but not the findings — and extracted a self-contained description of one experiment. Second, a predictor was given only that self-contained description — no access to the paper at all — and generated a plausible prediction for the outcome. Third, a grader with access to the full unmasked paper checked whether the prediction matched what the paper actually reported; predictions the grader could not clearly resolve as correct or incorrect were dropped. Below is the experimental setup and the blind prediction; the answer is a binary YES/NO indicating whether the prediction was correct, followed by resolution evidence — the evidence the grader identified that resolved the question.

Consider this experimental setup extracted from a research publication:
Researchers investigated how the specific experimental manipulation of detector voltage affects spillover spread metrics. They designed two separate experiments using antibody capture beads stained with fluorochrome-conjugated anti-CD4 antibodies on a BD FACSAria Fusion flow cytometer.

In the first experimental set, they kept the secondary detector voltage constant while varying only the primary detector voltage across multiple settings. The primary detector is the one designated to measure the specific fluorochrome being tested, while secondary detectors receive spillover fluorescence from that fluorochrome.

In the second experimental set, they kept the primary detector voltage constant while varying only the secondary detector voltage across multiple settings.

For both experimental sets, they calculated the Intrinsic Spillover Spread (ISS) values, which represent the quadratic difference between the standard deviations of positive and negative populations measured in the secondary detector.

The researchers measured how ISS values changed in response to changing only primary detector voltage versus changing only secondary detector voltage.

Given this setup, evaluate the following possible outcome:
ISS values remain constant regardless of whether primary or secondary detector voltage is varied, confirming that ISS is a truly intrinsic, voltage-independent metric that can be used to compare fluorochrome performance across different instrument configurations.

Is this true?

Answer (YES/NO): NO